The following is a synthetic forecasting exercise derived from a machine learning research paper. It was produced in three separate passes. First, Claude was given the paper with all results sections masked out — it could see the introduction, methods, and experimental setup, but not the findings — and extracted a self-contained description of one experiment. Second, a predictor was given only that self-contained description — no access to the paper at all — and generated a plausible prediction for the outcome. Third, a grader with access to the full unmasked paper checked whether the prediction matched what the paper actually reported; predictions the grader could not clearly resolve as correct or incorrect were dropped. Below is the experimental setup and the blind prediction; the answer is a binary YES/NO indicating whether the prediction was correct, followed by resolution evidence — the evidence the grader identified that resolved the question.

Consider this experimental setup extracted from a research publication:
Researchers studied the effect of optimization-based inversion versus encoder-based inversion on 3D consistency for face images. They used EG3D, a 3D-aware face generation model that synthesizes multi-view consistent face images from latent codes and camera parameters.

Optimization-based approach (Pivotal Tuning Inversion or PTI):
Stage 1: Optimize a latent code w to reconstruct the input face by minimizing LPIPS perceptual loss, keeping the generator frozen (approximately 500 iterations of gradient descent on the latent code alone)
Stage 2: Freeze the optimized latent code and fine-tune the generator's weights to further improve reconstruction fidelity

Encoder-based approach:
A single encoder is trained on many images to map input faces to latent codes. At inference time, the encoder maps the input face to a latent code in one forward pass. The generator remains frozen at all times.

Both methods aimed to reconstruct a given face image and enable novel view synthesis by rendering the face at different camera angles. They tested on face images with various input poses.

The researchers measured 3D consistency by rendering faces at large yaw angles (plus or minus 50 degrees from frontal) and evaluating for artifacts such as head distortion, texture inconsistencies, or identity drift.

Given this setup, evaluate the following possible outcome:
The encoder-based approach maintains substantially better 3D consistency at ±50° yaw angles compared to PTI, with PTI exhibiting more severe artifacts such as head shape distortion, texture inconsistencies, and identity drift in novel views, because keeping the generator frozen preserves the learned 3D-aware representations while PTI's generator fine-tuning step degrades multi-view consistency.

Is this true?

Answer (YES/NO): YES